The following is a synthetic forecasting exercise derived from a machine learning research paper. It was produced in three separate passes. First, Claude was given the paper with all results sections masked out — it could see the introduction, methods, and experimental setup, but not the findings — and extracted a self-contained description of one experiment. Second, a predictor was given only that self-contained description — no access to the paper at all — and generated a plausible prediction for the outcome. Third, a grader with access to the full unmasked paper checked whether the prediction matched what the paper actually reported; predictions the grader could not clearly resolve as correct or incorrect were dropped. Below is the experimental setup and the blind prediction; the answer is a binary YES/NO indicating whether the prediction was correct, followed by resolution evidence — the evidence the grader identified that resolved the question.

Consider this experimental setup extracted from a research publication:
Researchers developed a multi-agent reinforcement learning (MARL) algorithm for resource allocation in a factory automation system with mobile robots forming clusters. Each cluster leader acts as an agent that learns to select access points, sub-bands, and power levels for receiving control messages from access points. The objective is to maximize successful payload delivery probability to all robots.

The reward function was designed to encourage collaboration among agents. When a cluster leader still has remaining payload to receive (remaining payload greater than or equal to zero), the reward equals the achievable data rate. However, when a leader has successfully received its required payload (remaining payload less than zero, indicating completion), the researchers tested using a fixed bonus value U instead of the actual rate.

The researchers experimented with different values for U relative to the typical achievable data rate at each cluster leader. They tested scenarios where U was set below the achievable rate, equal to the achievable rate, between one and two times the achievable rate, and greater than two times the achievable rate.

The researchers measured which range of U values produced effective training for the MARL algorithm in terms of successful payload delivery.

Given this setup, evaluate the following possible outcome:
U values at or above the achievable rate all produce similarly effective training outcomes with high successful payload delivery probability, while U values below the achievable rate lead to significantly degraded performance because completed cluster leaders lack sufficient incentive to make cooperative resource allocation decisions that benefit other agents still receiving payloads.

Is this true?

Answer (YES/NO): NO